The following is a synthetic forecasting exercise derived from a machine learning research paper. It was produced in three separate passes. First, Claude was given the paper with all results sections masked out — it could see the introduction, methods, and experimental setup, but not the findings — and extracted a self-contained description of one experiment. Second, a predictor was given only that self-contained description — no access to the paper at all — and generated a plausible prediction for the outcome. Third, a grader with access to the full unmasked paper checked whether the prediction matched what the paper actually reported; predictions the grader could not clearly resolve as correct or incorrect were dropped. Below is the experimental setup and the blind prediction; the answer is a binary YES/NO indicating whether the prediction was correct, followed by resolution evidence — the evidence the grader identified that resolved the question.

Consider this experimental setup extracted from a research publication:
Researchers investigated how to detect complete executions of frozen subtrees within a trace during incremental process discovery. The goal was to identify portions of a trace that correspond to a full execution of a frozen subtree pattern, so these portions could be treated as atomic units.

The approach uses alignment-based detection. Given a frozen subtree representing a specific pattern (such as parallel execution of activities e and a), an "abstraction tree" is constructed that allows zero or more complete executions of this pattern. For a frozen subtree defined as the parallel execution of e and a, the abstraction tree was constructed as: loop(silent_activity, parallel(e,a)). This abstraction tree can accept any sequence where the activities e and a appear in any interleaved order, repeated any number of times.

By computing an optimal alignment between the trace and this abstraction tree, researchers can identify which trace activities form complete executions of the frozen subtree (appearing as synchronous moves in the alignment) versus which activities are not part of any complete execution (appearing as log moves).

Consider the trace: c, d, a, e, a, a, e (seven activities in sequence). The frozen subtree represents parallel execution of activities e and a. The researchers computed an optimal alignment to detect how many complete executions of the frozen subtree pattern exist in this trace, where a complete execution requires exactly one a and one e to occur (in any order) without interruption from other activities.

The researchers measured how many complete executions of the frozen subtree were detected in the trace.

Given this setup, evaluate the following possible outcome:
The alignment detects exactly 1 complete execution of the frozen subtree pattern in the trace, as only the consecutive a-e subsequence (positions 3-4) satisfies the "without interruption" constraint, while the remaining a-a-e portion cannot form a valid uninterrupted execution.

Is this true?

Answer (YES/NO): NO